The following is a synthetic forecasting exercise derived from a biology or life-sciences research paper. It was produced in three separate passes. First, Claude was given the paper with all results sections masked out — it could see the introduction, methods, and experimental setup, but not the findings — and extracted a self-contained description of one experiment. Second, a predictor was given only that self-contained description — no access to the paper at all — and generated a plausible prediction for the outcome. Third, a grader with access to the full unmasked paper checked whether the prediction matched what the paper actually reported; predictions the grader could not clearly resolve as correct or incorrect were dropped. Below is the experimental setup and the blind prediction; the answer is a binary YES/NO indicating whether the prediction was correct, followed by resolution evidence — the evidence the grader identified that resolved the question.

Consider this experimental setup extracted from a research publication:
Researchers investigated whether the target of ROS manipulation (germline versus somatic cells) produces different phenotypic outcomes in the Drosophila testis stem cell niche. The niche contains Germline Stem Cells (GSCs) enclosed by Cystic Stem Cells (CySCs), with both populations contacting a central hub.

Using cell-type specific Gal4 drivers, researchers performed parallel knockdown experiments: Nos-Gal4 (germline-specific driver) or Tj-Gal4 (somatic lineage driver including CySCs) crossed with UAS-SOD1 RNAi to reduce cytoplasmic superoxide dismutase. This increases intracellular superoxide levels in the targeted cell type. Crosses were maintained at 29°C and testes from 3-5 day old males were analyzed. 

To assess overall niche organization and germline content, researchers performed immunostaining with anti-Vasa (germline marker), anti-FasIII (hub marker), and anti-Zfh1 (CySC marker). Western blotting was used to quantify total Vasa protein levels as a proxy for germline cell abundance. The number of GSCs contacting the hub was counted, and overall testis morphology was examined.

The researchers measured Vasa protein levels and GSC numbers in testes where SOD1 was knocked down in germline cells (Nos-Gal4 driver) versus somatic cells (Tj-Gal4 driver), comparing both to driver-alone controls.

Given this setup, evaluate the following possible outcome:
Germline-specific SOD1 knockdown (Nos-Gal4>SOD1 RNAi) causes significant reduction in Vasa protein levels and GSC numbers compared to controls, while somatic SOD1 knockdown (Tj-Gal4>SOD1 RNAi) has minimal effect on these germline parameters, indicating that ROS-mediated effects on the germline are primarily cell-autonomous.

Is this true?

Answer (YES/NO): NO